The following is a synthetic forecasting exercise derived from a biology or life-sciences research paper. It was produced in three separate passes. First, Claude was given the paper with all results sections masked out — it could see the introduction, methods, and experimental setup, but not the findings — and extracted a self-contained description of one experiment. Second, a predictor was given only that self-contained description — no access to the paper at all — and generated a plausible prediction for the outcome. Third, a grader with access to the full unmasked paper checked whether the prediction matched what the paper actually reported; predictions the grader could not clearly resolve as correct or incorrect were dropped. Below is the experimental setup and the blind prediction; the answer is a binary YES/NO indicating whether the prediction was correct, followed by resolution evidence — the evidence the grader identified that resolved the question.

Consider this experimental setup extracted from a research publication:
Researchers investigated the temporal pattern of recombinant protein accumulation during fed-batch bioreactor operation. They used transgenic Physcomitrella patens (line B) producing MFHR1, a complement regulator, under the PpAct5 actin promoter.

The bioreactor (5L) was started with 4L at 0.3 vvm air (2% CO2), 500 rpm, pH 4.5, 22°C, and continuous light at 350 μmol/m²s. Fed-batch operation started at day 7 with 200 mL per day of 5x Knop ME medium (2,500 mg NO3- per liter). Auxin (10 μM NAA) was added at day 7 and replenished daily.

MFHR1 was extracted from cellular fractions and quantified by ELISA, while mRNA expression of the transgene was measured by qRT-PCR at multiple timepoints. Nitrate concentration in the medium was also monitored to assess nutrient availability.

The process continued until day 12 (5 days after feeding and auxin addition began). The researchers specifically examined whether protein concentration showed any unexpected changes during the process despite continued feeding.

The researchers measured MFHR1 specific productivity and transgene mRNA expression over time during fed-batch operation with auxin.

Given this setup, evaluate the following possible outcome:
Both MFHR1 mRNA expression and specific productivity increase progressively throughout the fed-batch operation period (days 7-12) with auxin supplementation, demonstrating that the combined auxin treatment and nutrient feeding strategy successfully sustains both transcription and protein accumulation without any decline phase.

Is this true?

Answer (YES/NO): NO